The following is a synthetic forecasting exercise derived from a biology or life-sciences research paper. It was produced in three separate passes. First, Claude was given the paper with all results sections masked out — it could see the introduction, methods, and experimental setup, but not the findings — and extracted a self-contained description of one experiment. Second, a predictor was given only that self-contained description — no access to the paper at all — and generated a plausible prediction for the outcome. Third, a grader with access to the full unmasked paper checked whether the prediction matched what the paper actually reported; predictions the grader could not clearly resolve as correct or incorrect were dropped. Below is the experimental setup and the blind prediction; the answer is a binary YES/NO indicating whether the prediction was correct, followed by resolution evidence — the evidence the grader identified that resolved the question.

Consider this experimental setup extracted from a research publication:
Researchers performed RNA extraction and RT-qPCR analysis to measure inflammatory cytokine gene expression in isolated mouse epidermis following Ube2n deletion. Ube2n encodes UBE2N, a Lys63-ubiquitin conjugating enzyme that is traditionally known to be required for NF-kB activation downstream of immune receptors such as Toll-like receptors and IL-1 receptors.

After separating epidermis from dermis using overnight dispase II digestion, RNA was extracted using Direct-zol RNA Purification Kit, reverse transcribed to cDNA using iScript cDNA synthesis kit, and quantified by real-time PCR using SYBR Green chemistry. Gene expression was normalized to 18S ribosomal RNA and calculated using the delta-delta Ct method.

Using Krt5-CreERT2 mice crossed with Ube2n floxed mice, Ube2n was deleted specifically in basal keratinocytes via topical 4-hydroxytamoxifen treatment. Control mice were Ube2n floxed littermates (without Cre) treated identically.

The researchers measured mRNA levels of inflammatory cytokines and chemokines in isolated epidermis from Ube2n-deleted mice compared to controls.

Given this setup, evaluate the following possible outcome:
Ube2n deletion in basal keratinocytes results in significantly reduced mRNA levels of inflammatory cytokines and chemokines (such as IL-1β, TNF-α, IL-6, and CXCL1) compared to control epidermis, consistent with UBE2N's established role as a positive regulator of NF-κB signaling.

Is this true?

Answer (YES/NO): NO